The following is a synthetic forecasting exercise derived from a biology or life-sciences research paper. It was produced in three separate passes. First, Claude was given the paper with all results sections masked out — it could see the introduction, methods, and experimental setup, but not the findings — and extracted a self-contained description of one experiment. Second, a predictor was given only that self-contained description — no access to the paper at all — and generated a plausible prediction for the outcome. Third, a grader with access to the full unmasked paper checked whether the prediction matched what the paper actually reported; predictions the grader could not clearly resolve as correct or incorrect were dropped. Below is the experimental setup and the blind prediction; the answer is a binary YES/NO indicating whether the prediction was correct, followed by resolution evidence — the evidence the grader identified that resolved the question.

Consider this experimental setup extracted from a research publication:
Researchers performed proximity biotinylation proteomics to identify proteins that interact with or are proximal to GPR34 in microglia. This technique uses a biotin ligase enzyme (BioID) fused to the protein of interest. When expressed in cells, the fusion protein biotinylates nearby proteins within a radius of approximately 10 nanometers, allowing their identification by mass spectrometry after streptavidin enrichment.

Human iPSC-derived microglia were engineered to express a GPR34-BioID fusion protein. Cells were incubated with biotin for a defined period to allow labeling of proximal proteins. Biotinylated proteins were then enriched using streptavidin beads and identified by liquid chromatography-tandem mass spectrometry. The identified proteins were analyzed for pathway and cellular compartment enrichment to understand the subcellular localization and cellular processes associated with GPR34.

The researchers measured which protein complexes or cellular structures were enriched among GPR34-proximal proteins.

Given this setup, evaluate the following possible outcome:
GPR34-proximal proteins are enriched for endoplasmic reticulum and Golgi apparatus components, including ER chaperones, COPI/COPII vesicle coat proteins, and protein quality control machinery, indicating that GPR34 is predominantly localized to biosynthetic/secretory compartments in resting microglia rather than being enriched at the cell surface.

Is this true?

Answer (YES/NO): NO